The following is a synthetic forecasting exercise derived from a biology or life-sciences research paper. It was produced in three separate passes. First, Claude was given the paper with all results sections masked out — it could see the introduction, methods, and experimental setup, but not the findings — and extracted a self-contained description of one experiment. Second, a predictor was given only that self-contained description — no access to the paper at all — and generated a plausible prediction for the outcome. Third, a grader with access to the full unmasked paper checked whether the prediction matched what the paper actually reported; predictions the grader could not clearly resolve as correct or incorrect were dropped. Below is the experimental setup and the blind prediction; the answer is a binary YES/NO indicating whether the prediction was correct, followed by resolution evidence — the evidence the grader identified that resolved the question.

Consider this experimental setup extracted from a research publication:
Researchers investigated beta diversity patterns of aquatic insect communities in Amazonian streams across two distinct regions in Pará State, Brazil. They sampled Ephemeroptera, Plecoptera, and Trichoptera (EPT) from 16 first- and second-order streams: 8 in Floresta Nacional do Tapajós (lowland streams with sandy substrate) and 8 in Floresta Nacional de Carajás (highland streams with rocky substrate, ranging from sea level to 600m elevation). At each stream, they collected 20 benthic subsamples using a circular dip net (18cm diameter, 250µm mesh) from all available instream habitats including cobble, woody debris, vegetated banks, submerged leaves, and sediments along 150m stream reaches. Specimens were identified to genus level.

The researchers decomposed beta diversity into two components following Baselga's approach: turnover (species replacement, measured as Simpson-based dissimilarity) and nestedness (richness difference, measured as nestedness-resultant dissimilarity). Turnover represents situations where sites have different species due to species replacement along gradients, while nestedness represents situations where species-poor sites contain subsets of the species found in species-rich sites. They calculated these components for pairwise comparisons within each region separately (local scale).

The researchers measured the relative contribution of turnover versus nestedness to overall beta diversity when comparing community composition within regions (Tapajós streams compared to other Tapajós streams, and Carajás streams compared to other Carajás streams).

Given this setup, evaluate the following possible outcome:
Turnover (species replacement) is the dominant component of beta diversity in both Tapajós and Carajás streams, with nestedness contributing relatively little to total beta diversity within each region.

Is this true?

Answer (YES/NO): YES